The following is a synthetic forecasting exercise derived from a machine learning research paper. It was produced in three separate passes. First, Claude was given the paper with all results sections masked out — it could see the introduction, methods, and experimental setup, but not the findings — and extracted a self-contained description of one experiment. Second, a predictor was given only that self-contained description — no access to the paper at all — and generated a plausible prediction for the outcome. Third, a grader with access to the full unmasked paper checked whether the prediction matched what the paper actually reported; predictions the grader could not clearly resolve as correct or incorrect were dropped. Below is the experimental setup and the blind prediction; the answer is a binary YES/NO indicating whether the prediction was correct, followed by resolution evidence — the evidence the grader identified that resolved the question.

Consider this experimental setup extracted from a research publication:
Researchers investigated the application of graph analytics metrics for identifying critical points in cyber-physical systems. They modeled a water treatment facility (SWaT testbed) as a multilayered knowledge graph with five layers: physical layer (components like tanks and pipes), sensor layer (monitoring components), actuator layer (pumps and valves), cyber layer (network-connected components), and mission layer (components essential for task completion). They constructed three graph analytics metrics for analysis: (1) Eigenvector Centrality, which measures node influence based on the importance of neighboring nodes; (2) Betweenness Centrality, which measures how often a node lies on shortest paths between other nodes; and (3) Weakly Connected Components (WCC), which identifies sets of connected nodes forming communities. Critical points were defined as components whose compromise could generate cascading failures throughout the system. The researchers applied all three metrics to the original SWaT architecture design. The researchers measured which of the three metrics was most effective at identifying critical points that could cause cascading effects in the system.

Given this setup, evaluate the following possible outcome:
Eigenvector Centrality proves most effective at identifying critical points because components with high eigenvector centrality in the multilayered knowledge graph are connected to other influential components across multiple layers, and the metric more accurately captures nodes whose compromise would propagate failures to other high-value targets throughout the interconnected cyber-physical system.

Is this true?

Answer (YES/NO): YES